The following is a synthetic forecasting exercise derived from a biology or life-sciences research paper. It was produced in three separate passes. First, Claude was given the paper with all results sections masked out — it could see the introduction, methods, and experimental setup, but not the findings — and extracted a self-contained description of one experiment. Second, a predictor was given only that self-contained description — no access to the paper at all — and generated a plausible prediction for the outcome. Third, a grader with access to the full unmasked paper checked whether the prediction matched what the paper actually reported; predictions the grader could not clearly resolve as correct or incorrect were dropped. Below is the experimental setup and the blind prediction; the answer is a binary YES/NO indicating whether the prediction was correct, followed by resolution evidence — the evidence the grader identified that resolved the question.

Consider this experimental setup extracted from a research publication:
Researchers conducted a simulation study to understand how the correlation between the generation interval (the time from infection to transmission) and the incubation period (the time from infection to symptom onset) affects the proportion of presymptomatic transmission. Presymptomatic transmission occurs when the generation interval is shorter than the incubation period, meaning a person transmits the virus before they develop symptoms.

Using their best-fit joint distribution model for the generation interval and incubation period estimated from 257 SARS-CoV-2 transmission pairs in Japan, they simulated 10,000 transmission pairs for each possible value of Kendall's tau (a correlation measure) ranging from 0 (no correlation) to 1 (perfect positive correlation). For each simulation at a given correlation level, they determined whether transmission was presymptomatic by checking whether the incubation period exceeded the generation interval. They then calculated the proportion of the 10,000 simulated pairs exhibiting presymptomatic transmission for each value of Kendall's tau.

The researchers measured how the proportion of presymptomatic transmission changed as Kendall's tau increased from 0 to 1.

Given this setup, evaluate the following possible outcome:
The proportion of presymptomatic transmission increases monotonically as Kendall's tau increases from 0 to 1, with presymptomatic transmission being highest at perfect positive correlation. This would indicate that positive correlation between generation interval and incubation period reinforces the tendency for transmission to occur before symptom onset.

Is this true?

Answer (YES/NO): YES